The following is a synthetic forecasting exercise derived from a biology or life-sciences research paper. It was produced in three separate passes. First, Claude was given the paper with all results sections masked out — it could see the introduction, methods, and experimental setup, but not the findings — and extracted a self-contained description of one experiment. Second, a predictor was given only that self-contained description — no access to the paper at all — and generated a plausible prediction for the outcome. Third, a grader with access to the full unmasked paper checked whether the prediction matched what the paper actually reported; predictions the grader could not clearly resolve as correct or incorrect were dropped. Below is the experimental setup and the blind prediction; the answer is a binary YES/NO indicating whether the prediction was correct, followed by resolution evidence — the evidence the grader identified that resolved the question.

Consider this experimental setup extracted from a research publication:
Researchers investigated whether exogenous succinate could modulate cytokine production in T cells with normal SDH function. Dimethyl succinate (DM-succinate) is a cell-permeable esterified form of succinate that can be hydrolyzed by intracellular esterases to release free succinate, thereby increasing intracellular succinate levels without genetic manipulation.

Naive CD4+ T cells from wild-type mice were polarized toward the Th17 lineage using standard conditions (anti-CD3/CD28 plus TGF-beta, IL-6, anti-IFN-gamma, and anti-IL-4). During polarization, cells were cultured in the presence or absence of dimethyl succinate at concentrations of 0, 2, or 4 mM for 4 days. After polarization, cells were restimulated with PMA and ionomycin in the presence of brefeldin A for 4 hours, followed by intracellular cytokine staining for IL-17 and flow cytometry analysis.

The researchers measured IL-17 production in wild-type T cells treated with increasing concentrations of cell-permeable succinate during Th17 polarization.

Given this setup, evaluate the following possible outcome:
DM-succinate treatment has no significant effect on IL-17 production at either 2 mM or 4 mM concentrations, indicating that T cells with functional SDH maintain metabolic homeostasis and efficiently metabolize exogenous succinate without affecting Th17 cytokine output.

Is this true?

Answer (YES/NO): NO